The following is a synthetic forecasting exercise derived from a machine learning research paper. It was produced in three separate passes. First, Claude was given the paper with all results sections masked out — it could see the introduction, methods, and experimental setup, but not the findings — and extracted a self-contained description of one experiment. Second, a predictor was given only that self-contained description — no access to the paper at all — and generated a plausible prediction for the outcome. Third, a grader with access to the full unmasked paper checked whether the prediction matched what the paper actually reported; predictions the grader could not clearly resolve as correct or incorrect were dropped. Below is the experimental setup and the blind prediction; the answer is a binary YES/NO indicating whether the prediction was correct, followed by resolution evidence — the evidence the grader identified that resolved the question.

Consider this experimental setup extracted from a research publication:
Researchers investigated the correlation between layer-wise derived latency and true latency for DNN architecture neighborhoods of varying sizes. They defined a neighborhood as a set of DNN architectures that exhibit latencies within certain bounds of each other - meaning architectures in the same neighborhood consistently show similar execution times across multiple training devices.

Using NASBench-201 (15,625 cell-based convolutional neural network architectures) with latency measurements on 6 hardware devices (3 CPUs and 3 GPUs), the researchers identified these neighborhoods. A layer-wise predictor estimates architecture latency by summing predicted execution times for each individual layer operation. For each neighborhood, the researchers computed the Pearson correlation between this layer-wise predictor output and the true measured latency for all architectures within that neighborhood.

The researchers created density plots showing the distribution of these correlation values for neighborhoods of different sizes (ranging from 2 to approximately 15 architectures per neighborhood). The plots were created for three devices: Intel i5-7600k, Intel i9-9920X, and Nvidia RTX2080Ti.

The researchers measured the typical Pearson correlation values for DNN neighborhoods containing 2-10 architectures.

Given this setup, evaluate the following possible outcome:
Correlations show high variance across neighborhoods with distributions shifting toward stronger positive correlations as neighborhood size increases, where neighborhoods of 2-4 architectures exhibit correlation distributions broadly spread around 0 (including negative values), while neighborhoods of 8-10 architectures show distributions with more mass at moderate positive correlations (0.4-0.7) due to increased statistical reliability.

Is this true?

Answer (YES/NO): NO